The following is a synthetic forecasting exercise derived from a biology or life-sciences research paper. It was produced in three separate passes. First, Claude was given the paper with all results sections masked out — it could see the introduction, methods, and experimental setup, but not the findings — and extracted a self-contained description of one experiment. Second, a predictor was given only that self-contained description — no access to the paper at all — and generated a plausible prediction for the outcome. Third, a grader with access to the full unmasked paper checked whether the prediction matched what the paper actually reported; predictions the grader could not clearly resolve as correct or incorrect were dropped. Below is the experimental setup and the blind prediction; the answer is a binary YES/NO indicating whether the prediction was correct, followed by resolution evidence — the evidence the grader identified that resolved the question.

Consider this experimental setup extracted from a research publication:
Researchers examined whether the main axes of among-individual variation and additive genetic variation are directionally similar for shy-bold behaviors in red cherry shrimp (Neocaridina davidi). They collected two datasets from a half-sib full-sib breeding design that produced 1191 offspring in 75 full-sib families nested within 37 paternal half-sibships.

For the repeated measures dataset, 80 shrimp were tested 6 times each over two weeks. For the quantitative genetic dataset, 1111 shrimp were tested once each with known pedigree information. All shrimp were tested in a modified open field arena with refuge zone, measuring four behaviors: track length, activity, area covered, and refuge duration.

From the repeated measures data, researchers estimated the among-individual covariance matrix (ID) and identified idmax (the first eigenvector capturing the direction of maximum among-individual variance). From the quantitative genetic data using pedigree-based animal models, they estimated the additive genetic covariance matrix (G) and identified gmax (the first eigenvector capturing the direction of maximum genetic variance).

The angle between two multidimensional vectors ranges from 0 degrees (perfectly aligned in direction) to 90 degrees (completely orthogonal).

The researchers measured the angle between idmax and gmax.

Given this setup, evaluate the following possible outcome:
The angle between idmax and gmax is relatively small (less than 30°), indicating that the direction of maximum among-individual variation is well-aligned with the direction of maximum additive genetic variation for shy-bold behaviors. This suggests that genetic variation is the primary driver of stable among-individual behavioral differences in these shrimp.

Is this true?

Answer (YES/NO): YES